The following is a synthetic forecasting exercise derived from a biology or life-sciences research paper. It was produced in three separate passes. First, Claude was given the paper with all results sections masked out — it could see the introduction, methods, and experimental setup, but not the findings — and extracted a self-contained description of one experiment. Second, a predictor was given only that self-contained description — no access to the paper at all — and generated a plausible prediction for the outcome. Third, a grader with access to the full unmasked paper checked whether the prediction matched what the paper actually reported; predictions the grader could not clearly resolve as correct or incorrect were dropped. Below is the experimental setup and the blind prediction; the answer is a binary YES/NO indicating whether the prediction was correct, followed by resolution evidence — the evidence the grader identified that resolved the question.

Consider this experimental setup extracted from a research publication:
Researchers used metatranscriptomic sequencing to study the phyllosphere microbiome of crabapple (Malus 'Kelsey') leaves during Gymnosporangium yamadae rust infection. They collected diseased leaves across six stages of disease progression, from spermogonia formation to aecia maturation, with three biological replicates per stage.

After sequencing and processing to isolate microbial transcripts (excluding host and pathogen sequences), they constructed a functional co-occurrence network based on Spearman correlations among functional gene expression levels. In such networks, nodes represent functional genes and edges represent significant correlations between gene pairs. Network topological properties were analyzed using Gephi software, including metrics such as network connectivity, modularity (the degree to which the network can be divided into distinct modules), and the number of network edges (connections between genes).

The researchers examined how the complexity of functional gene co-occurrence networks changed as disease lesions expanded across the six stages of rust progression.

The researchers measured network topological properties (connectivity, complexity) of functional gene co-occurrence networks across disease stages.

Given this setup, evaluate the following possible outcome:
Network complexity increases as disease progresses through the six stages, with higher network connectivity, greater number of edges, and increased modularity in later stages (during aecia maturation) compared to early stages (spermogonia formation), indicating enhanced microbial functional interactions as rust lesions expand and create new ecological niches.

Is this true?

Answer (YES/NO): NO